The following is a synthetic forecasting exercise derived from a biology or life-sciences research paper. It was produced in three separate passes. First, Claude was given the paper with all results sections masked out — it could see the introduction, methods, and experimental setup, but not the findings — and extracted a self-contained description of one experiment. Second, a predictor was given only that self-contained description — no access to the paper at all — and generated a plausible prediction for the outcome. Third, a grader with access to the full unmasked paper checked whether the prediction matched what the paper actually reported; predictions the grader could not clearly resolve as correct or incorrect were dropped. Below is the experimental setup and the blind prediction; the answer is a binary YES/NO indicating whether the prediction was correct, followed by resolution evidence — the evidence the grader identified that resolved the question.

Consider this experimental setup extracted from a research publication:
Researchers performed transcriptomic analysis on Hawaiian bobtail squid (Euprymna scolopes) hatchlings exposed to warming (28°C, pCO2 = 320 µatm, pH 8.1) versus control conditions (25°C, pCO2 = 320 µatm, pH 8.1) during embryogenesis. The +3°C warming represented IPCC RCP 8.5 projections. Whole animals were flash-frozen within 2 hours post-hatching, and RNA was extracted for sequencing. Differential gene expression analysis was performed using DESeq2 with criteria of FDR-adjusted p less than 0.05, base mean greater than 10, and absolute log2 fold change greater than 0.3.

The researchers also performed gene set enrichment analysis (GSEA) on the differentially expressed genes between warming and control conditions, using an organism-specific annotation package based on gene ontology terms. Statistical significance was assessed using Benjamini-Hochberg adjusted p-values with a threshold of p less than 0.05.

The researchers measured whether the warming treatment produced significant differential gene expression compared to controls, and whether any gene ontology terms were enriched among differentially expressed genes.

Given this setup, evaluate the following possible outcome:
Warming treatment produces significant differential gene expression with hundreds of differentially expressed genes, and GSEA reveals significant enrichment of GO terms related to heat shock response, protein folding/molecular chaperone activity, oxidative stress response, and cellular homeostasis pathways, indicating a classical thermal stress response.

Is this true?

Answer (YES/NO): NO